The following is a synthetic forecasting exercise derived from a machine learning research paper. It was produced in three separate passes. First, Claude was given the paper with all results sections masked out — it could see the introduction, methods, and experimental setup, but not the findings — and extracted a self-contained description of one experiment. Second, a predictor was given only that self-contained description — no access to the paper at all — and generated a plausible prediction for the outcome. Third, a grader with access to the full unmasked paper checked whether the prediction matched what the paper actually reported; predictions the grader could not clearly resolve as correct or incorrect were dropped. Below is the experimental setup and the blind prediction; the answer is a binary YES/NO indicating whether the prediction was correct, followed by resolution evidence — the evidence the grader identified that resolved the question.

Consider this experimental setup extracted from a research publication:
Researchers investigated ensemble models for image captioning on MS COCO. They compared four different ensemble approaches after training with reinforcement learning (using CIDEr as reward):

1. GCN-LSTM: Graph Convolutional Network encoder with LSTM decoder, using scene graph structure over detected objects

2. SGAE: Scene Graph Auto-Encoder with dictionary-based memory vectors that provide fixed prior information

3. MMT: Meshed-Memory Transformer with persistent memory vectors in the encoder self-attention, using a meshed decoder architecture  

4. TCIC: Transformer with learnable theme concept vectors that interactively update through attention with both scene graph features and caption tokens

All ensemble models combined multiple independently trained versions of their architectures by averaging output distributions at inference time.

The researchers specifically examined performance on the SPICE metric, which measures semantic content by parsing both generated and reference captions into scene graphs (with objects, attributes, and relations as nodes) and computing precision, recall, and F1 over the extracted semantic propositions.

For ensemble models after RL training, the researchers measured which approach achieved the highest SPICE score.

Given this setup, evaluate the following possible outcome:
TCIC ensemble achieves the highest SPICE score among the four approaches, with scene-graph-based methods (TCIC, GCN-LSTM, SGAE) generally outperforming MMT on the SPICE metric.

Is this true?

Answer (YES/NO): NO